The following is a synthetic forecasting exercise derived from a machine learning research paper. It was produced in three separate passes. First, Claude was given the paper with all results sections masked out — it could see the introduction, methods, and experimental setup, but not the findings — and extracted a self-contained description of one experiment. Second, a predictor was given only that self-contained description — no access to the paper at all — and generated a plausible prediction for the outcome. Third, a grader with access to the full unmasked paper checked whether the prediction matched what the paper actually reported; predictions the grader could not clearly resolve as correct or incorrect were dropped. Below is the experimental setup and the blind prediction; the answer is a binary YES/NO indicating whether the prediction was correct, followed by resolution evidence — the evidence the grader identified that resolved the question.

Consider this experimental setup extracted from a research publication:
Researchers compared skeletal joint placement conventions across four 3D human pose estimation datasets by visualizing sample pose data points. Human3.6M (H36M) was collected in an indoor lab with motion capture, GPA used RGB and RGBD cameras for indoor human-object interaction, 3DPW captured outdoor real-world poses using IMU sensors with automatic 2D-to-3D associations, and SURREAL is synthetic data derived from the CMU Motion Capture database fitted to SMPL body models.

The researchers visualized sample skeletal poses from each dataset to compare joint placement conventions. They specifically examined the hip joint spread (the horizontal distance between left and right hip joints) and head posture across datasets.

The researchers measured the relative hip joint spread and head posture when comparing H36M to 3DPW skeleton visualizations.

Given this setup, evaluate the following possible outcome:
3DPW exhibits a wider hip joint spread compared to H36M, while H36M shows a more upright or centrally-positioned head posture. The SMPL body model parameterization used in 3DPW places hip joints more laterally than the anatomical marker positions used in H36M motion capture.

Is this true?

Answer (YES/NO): NO